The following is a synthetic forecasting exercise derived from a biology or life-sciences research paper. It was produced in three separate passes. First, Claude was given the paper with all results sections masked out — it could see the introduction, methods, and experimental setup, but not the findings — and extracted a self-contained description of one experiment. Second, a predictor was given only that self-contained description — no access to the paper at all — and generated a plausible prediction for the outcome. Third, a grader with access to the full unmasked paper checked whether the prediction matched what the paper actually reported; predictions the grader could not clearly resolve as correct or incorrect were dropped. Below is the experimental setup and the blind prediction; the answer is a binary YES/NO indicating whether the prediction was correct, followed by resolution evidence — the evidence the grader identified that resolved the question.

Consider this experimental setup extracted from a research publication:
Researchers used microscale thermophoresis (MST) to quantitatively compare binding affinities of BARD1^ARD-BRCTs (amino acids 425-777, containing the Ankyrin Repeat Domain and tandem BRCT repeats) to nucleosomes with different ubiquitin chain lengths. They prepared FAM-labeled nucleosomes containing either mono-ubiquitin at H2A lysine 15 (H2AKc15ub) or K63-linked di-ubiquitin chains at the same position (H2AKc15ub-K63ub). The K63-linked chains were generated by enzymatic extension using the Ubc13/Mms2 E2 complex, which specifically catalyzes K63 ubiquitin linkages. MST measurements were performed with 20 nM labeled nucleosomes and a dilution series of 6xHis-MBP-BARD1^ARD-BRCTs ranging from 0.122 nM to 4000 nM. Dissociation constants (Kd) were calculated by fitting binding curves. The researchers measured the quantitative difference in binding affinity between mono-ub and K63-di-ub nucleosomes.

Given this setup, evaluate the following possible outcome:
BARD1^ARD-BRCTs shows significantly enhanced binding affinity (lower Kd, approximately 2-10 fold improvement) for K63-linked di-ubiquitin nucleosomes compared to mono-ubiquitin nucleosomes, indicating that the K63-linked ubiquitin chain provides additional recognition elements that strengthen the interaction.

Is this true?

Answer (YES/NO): YES